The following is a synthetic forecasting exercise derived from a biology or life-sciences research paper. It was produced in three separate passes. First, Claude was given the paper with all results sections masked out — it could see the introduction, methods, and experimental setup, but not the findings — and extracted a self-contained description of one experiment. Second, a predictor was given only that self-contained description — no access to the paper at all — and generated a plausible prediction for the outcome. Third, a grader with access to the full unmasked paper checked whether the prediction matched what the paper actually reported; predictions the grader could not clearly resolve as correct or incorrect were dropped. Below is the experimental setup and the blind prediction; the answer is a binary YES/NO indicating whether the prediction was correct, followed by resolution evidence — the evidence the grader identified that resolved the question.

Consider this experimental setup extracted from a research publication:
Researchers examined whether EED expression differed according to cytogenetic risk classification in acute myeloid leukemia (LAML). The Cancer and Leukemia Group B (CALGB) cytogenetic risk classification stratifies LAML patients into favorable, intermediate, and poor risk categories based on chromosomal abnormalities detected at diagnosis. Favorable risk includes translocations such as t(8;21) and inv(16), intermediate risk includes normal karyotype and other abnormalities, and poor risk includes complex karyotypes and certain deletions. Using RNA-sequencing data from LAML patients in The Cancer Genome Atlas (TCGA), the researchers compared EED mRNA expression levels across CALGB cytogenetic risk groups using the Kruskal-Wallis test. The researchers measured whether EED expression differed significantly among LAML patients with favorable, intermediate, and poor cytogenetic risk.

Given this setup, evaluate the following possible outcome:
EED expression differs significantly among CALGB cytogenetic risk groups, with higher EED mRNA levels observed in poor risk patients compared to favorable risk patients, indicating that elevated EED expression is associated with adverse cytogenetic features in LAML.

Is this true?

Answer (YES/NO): YES